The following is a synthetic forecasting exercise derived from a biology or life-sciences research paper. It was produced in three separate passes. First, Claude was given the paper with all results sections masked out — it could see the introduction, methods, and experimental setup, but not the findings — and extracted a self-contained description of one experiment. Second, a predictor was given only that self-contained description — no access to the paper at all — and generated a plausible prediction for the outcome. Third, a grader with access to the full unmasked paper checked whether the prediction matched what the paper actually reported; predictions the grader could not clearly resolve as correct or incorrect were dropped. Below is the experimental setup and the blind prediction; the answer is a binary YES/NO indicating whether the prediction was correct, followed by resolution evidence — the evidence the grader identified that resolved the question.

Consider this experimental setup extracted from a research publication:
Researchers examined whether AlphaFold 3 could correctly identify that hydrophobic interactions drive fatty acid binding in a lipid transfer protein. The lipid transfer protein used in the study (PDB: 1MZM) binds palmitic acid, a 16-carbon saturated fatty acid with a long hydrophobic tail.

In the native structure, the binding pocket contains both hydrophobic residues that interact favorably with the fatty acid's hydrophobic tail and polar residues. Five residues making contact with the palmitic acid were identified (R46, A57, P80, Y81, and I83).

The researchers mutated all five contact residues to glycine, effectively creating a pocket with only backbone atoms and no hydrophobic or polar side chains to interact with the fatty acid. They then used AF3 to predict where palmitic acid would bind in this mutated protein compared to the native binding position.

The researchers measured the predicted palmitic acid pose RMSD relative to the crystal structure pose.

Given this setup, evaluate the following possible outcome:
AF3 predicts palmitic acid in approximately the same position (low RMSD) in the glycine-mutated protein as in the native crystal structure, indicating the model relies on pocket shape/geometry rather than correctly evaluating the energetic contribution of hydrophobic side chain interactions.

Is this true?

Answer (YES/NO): YES